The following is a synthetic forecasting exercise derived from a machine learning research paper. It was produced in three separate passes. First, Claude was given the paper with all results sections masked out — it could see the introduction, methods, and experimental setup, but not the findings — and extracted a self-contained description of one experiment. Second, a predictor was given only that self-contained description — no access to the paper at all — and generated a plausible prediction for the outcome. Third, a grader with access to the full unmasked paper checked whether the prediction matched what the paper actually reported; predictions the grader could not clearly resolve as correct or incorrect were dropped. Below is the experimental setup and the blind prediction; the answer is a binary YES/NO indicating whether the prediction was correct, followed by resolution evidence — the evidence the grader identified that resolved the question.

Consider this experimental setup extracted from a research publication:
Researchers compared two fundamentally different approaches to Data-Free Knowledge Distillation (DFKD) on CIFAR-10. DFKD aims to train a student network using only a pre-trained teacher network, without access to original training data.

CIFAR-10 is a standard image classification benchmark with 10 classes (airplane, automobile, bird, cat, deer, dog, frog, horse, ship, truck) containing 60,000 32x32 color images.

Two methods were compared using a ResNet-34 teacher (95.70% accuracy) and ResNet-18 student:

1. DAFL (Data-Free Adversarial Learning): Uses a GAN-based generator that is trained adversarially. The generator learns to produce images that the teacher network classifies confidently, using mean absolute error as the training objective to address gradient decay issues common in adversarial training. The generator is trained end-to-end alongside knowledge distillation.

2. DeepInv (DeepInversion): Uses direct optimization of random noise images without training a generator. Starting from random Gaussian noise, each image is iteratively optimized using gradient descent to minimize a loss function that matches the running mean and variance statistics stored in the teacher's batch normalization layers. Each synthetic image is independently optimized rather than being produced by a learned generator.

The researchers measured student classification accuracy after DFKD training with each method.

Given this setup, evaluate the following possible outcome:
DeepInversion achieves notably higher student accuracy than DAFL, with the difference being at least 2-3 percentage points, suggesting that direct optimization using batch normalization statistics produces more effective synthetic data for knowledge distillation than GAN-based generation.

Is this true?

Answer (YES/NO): NO